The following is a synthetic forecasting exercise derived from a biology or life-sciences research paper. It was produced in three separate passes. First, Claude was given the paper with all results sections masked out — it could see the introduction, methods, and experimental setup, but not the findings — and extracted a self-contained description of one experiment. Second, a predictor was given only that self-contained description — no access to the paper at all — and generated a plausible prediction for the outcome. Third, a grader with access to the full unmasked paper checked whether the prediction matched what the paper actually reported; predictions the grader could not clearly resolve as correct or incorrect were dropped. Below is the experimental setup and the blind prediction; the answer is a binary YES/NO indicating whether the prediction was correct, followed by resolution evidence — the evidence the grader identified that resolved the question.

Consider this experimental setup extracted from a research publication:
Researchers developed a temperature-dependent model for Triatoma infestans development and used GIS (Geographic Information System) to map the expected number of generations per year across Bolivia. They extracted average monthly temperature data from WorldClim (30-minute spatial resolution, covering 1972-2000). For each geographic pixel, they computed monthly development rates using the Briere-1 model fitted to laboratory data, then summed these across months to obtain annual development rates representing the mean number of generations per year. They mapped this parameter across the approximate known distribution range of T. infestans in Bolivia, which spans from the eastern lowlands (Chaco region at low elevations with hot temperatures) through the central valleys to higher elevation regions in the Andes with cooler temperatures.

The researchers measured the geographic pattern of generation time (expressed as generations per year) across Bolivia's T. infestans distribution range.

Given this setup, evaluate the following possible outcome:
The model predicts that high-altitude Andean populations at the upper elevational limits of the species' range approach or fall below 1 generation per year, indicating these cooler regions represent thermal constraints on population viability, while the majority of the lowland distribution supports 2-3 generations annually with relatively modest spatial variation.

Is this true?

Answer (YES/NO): NO